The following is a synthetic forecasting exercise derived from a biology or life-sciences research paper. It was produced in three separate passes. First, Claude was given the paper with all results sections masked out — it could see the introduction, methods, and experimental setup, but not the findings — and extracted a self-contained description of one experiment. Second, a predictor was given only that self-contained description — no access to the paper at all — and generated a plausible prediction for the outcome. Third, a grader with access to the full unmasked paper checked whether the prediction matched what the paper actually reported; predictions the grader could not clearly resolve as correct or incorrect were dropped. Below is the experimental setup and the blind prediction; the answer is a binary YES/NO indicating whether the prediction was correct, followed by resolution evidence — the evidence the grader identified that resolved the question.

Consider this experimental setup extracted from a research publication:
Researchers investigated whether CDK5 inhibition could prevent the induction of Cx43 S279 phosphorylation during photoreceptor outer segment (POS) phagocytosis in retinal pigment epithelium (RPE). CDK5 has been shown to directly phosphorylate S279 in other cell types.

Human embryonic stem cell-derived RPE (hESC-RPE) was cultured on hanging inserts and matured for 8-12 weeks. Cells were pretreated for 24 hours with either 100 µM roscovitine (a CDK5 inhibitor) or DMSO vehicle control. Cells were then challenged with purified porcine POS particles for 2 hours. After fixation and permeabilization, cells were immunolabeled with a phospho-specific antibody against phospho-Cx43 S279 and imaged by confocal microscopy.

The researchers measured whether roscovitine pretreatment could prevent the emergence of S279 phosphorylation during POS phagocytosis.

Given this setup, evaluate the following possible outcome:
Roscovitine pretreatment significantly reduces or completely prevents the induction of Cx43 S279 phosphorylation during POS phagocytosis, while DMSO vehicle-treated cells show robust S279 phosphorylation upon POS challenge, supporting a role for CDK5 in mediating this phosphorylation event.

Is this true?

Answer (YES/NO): NO